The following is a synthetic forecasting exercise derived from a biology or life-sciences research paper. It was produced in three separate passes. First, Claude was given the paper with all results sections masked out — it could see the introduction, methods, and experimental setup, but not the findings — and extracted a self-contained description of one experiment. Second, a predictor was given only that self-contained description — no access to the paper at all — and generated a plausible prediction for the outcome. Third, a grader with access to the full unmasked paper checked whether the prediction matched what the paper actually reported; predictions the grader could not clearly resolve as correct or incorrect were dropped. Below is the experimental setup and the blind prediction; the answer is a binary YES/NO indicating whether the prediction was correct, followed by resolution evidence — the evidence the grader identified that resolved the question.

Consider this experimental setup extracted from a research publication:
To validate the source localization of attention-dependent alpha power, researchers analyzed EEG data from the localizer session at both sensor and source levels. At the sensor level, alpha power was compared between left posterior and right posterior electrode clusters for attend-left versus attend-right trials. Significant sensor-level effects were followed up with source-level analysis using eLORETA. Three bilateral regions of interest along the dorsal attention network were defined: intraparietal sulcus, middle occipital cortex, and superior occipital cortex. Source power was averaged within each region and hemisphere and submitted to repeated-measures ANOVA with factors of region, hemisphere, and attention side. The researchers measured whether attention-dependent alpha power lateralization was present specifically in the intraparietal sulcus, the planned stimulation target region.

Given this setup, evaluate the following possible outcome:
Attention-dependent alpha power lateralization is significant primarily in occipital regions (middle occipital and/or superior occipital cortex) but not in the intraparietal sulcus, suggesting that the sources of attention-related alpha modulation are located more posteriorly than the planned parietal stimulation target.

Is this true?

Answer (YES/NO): NO